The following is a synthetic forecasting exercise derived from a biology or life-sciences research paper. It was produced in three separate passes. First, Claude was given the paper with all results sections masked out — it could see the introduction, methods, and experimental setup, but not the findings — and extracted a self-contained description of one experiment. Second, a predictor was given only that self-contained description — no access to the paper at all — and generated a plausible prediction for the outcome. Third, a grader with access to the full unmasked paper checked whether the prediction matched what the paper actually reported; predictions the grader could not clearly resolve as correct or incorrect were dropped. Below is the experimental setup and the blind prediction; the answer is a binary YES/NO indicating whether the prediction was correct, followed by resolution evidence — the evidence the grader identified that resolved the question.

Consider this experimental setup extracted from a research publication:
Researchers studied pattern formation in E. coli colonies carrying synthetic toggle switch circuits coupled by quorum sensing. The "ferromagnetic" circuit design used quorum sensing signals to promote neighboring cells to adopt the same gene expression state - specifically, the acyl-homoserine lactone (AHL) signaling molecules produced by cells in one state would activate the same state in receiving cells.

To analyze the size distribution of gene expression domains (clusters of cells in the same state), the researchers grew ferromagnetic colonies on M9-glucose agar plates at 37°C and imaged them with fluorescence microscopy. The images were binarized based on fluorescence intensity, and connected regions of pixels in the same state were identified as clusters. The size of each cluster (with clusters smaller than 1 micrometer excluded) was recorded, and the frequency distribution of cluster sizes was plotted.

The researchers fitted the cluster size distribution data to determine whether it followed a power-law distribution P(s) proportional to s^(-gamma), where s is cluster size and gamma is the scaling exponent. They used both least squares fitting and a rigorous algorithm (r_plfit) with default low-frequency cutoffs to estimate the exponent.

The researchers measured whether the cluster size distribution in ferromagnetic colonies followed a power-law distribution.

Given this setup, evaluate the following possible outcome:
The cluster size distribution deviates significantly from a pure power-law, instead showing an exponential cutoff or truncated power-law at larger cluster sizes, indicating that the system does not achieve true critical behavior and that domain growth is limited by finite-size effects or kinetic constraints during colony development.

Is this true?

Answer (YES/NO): NO